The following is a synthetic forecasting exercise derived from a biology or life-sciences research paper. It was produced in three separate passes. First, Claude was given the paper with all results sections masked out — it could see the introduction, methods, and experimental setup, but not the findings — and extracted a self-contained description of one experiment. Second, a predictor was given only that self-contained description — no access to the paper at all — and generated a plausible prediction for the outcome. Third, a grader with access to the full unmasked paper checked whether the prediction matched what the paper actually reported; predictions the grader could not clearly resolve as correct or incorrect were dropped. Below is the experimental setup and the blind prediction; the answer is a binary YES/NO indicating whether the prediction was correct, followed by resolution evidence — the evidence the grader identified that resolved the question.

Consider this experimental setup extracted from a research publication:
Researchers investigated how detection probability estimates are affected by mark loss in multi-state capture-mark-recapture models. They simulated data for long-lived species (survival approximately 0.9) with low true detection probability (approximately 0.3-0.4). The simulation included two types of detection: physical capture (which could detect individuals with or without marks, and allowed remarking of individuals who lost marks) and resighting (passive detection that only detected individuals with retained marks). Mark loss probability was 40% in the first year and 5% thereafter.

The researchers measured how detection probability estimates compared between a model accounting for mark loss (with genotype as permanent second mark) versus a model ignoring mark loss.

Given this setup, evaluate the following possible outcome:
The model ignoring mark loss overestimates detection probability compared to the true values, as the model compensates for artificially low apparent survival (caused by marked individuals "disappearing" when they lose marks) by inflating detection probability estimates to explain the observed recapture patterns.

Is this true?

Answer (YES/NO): NO